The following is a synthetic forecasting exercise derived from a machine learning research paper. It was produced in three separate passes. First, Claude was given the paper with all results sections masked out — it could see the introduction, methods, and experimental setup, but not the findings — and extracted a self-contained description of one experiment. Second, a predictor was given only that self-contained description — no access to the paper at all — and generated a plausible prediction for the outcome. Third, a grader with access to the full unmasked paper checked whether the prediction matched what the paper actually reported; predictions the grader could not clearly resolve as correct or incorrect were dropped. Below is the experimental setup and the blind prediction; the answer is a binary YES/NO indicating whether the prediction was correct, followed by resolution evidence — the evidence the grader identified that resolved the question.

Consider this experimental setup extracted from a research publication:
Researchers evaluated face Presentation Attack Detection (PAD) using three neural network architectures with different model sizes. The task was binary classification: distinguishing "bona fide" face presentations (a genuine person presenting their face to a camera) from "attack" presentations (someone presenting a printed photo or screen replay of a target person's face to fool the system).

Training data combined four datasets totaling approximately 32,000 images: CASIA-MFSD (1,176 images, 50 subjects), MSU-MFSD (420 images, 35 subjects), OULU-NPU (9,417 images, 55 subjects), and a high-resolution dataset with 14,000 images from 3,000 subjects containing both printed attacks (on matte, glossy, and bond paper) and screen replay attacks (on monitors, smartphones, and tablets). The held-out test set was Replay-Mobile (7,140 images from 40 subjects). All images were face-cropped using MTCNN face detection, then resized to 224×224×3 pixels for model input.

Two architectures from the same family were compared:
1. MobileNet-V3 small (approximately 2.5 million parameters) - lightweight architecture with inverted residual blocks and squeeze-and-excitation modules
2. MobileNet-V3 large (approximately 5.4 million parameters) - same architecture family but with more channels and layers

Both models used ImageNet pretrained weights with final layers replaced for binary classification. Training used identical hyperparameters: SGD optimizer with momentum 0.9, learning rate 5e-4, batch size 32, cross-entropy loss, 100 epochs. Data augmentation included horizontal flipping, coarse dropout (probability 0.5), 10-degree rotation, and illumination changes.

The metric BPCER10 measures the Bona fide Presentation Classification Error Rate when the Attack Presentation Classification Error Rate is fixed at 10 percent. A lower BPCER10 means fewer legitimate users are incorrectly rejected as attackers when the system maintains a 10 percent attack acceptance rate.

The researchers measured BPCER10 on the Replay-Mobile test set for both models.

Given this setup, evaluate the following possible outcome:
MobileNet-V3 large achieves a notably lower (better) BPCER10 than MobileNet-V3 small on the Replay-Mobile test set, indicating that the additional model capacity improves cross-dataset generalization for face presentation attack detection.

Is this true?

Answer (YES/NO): YES